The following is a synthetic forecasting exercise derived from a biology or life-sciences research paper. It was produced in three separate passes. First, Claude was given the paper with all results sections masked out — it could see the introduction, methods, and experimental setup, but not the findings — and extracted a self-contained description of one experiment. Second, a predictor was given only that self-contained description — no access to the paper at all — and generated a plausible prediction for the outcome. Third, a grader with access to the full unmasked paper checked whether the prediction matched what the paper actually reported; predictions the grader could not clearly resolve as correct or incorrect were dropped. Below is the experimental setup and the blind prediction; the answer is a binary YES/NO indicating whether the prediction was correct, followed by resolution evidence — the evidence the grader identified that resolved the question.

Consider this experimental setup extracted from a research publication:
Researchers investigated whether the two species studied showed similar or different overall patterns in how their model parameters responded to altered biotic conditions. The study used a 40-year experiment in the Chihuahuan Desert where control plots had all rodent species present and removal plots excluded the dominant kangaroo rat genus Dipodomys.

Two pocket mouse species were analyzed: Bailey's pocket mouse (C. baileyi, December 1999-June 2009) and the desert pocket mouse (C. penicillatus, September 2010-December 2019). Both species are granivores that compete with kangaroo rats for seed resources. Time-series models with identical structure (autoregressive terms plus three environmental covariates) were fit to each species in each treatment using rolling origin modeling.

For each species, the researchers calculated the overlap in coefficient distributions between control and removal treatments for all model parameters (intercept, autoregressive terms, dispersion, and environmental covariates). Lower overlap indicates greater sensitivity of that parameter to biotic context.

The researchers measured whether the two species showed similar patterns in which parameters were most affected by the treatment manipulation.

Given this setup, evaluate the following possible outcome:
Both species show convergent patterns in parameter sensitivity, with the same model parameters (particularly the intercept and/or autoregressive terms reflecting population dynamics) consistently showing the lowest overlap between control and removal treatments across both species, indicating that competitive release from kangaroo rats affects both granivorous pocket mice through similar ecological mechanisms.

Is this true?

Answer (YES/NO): NO